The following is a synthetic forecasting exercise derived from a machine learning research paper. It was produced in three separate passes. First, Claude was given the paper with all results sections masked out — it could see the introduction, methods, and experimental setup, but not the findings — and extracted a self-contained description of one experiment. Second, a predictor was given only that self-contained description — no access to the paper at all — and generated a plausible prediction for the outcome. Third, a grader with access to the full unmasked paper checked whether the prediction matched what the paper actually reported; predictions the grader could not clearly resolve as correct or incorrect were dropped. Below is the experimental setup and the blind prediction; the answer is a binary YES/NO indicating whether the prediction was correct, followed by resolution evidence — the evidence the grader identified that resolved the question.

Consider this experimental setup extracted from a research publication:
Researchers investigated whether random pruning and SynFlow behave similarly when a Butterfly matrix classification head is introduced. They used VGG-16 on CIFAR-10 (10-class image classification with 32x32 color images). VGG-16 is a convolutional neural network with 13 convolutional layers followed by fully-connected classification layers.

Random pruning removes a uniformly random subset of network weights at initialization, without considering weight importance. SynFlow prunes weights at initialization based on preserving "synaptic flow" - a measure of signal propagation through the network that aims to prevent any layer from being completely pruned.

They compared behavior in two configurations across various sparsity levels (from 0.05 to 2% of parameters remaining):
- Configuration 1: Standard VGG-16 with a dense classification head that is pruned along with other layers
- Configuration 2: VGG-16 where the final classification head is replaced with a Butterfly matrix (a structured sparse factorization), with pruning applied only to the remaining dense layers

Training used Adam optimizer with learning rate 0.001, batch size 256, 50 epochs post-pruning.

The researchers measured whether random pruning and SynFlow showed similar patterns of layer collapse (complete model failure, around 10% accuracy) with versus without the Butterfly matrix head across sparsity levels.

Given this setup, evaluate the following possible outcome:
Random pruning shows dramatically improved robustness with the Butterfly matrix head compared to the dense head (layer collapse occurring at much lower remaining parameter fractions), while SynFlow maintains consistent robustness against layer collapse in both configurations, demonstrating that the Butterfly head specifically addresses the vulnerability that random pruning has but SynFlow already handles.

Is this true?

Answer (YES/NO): NO